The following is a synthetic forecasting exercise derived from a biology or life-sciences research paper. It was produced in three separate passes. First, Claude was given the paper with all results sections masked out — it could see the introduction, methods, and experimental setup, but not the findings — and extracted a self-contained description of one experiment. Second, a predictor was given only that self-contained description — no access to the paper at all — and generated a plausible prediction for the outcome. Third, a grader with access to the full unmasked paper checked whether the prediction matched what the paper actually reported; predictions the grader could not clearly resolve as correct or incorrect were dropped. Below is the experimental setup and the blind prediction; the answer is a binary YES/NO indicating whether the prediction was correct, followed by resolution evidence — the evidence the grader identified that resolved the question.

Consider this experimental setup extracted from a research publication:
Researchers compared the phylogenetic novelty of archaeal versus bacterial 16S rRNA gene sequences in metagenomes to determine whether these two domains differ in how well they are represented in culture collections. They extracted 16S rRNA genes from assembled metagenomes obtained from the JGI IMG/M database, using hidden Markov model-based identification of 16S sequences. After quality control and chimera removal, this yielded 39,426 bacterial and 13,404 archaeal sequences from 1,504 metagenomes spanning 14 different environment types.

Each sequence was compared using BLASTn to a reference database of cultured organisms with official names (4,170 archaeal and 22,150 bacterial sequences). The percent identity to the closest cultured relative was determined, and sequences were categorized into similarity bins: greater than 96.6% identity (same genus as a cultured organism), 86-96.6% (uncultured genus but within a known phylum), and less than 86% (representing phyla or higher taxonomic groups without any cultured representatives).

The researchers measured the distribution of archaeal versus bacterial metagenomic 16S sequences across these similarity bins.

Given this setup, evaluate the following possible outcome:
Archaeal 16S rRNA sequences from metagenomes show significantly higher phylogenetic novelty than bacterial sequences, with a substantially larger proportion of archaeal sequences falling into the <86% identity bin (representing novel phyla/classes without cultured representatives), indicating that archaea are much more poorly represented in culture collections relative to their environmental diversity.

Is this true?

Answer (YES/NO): NO